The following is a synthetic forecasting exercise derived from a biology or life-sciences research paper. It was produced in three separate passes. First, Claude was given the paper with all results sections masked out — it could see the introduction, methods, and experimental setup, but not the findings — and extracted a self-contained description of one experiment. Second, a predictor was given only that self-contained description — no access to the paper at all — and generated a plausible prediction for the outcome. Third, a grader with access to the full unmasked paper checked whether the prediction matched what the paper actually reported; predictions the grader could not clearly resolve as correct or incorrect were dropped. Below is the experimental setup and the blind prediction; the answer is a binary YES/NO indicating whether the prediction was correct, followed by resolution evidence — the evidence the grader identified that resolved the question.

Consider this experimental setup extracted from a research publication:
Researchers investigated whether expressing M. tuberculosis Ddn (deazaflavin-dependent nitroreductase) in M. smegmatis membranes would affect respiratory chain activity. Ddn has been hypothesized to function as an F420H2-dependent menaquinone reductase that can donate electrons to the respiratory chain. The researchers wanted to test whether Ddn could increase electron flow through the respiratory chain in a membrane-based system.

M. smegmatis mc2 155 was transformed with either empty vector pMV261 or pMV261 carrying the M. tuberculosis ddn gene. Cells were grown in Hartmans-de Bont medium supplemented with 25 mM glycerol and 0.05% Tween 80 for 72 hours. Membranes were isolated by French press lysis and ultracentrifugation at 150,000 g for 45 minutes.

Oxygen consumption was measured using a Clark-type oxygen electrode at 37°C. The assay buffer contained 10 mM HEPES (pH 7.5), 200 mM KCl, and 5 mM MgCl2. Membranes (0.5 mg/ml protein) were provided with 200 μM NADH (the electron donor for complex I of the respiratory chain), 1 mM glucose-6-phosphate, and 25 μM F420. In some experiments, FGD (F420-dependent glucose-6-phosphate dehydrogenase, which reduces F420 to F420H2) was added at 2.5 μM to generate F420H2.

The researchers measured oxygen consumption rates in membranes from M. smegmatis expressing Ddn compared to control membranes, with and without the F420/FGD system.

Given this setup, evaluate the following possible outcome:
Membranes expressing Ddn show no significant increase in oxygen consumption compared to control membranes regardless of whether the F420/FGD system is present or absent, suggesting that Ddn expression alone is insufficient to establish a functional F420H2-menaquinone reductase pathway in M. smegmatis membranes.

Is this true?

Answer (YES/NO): NO